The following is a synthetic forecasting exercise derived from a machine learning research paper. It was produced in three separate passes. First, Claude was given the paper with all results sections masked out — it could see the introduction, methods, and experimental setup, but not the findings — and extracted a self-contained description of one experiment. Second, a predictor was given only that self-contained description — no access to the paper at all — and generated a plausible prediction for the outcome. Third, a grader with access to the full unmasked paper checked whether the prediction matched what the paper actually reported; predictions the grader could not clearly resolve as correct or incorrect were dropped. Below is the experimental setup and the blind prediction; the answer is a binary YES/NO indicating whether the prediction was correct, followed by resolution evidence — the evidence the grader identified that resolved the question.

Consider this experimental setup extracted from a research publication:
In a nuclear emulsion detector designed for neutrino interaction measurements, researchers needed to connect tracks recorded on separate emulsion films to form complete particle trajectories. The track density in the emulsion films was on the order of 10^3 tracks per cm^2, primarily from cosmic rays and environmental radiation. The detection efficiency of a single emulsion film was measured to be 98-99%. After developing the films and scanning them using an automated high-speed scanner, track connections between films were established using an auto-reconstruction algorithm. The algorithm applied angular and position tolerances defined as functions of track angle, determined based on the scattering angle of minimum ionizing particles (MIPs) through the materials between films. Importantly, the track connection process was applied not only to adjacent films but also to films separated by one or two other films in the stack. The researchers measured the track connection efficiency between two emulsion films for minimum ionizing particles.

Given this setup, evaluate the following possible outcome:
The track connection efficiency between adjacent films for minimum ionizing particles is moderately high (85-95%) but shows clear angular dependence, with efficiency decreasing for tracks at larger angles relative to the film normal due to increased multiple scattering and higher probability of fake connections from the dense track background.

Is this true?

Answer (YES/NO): NO